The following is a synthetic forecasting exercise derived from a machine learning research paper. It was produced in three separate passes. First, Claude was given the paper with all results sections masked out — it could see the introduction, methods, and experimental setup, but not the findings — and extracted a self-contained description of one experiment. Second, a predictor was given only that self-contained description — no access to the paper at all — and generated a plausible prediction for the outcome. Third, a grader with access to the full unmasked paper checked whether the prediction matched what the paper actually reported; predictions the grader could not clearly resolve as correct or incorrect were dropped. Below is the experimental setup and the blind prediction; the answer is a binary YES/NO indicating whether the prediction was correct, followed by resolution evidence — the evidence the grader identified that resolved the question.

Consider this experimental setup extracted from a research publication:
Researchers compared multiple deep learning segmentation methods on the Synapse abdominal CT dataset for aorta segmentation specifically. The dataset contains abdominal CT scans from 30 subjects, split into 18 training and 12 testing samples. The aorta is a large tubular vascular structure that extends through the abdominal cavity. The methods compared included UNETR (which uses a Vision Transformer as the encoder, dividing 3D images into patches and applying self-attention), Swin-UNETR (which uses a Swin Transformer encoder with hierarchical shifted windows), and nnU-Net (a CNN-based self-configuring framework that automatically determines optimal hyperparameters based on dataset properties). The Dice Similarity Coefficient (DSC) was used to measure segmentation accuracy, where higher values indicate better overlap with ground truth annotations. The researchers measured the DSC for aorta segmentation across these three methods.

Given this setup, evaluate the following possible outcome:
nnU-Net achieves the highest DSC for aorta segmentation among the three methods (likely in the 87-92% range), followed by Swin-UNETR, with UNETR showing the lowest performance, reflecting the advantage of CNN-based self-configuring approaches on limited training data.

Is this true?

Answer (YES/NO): NO